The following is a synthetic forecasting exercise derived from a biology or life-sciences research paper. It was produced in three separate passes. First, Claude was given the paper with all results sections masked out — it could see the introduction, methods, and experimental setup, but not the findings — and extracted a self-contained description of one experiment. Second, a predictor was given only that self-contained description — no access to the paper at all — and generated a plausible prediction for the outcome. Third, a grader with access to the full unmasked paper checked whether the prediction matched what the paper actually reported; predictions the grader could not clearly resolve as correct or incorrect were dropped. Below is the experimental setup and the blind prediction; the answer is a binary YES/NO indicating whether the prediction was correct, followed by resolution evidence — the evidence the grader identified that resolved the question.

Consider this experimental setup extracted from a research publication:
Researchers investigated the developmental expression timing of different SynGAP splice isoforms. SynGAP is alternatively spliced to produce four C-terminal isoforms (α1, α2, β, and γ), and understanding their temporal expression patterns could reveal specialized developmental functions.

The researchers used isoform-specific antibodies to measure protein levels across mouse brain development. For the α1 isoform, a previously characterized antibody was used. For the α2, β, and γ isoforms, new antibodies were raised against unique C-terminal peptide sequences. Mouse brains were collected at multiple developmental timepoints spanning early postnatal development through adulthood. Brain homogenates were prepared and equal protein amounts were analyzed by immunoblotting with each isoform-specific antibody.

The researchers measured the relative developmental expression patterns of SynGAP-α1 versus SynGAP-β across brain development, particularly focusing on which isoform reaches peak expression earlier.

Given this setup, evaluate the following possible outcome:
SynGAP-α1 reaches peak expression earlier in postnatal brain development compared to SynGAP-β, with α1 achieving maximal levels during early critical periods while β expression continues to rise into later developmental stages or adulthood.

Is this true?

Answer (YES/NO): NO